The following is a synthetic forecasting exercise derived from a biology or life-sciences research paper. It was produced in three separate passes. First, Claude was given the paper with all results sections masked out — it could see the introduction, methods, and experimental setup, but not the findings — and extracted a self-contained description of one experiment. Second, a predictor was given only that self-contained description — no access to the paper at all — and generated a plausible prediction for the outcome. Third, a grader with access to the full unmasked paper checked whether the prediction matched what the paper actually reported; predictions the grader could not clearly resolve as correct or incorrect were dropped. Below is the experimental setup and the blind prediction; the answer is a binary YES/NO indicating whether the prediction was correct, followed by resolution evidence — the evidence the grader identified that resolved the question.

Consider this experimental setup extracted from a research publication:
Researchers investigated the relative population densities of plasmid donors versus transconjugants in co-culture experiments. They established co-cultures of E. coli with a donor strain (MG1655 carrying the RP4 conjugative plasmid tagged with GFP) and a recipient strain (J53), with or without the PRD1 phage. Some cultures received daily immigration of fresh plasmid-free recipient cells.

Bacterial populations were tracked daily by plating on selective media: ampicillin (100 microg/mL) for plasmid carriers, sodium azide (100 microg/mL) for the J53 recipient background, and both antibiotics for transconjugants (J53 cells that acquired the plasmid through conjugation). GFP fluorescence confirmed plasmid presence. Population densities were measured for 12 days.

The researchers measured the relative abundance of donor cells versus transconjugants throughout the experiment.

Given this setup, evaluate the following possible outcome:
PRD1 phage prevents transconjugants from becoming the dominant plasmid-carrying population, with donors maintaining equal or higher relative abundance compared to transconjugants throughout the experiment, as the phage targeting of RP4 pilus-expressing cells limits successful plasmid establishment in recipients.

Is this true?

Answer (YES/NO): NO